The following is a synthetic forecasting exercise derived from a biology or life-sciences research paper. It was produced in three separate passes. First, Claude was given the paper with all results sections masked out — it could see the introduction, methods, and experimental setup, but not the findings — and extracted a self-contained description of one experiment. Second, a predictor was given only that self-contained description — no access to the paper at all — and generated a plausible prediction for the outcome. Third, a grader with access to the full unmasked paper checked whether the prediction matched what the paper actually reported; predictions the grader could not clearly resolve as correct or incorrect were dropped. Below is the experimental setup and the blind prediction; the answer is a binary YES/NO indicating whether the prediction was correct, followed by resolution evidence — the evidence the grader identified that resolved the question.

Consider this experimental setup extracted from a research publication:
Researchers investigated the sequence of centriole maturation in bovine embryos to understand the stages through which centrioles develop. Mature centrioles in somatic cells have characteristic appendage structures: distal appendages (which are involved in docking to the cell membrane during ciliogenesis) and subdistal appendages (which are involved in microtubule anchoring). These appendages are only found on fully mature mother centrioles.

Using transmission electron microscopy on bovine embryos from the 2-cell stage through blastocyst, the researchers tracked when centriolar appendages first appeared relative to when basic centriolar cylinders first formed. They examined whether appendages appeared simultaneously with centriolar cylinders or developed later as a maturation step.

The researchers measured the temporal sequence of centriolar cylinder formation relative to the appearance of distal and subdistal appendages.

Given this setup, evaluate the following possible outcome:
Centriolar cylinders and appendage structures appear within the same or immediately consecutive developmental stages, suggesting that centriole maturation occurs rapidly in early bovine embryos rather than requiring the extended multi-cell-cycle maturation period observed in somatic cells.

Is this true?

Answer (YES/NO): NO